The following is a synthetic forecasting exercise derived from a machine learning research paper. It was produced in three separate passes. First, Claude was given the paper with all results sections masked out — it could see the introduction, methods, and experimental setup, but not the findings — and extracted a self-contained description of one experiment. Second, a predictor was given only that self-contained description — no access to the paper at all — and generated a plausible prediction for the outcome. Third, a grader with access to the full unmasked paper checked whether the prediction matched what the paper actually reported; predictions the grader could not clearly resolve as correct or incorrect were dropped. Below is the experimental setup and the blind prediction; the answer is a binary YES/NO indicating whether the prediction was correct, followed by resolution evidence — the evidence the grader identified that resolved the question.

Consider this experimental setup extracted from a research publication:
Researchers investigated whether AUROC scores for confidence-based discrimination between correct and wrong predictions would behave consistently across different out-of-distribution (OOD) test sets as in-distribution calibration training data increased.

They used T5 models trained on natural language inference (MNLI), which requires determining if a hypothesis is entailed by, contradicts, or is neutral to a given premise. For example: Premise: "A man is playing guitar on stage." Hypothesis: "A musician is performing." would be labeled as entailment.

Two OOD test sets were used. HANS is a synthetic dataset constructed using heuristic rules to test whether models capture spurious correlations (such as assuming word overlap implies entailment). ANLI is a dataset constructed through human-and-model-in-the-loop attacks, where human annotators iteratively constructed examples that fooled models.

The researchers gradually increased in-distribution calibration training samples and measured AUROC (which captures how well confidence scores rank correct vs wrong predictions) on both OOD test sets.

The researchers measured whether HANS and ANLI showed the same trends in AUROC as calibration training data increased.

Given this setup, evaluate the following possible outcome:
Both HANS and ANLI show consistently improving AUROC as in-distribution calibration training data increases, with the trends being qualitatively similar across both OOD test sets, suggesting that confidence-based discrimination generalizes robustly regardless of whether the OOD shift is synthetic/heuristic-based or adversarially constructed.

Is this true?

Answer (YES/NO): NO